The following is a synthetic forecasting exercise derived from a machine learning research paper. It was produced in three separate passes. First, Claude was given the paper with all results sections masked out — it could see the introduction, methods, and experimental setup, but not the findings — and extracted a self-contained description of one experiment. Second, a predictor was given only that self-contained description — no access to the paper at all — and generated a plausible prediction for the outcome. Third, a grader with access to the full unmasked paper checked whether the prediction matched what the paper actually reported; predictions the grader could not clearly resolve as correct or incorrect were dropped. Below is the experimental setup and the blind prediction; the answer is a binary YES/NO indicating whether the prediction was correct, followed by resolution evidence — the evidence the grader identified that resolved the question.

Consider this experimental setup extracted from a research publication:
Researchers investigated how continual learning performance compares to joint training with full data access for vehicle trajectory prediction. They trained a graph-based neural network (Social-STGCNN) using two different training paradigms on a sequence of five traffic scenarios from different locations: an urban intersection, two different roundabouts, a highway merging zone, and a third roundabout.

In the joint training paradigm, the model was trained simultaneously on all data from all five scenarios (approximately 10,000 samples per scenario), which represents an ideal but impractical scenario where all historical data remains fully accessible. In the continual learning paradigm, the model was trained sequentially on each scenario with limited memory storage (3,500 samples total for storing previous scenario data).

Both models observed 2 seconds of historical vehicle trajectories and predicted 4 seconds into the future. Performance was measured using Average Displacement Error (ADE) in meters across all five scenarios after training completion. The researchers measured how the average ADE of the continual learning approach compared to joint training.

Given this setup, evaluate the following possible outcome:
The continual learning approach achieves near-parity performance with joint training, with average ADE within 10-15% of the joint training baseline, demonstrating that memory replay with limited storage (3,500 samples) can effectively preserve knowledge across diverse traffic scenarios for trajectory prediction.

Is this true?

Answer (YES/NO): NO